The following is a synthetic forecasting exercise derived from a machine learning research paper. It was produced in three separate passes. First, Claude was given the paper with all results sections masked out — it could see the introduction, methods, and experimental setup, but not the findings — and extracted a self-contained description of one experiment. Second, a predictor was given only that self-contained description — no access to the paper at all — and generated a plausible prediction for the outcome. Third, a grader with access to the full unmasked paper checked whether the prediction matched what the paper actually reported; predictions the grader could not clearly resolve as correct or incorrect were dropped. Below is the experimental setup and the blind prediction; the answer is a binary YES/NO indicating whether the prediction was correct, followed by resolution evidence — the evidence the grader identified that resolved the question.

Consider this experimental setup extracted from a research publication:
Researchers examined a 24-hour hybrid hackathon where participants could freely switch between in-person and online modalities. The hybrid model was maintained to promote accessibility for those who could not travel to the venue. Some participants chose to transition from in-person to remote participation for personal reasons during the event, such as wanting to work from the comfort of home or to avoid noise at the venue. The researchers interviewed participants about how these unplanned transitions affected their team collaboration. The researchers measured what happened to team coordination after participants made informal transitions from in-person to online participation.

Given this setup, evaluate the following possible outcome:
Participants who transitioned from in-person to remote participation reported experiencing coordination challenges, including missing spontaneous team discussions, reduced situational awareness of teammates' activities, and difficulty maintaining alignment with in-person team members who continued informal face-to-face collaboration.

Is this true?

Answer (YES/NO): YES